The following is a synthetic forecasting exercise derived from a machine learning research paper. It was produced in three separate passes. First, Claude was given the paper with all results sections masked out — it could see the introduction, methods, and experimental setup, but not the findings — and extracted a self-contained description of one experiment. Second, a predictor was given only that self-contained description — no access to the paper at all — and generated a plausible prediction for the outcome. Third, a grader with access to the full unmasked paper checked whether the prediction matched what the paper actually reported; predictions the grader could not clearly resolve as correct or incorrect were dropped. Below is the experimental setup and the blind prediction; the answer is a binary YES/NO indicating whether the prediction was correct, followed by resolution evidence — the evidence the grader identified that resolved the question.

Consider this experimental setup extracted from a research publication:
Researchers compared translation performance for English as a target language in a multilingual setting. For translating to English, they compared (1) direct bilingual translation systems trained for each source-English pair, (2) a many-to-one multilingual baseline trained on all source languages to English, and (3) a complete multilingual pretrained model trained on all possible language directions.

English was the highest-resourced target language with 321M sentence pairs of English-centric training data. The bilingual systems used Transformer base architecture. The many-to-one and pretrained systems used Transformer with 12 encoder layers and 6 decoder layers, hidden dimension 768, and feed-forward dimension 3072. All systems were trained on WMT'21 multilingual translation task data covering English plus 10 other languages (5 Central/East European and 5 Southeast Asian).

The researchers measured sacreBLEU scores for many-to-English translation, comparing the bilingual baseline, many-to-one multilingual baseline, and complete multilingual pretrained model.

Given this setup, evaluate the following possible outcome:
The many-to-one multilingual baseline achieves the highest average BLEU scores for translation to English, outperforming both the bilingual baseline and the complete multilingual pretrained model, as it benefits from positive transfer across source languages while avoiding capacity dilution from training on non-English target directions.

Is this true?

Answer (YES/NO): YES